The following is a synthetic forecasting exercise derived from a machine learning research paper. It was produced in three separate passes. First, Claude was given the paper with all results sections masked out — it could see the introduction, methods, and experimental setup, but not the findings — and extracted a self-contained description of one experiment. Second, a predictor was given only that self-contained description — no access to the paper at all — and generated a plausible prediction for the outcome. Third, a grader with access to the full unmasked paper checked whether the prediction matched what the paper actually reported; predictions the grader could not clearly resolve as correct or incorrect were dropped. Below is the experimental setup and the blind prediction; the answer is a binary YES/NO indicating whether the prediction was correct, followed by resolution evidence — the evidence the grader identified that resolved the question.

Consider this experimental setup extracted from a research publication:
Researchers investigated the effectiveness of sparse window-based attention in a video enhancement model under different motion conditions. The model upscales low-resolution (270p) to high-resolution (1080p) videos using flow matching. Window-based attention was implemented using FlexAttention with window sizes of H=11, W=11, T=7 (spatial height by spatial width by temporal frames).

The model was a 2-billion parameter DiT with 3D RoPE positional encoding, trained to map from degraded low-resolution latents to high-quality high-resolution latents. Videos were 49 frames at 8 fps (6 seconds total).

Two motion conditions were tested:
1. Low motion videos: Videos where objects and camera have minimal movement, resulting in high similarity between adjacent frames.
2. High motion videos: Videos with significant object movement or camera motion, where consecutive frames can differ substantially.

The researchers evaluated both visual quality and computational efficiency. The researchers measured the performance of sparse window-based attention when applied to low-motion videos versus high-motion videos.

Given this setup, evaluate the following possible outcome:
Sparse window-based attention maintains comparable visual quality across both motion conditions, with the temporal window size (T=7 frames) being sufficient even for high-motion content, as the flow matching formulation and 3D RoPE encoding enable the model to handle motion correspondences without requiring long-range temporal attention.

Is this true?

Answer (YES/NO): NO